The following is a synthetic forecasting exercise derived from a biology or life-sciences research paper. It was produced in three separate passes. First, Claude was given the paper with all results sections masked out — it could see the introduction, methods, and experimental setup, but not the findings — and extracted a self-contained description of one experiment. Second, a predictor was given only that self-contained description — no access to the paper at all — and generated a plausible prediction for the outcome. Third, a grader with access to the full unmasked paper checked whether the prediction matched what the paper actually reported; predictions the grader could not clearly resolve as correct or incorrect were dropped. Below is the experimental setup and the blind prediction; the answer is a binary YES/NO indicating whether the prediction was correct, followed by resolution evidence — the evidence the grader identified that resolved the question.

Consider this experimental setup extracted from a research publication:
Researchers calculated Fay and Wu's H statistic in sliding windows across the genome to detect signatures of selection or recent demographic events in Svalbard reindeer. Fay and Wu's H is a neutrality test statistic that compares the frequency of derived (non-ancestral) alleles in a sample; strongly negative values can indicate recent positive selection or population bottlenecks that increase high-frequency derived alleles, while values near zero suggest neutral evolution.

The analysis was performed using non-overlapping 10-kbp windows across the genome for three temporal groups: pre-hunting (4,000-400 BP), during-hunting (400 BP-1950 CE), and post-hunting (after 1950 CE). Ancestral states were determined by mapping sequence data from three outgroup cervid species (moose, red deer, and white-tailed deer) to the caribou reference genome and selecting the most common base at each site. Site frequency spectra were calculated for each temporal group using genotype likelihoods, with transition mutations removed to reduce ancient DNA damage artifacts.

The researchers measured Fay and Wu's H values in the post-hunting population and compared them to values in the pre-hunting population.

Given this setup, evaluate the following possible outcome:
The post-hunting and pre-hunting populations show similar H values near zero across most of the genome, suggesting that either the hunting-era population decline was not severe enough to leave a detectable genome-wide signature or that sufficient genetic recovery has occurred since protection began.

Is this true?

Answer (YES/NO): NO